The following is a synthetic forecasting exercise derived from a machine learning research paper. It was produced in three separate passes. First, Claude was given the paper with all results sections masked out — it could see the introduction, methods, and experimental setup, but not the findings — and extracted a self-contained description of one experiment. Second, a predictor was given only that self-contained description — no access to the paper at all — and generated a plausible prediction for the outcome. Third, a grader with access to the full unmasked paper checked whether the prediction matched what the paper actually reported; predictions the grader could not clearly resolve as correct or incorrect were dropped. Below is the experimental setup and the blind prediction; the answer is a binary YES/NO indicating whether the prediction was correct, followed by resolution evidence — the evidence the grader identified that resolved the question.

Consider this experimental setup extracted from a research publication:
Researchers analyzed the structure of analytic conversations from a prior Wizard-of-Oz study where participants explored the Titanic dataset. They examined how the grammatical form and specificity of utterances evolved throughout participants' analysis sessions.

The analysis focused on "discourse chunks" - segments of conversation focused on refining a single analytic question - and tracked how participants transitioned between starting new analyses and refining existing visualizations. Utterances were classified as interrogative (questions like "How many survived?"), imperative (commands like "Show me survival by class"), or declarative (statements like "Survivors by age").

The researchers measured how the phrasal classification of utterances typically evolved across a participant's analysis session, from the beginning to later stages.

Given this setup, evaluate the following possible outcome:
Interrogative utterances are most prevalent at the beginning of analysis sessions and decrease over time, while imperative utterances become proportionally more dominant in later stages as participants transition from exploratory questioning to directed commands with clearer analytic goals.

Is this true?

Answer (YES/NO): YES